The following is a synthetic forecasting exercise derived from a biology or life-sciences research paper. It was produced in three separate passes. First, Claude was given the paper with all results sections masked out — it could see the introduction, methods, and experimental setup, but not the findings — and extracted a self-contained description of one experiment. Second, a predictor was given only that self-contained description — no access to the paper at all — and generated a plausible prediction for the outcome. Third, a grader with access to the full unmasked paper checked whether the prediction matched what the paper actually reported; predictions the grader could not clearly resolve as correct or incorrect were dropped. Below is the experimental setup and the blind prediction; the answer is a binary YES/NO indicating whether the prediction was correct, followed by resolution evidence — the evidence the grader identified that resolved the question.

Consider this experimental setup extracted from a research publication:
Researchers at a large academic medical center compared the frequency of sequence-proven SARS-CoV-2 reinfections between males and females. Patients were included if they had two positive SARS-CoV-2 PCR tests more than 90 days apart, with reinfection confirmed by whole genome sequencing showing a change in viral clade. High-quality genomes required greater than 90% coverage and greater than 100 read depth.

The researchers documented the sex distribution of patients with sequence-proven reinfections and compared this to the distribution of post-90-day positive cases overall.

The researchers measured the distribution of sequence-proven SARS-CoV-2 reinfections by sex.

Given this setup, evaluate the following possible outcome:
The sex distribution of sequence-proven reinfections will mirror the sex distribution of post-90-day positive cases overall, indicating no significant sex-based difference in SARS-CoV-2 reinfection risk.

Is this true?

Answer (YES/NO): NO